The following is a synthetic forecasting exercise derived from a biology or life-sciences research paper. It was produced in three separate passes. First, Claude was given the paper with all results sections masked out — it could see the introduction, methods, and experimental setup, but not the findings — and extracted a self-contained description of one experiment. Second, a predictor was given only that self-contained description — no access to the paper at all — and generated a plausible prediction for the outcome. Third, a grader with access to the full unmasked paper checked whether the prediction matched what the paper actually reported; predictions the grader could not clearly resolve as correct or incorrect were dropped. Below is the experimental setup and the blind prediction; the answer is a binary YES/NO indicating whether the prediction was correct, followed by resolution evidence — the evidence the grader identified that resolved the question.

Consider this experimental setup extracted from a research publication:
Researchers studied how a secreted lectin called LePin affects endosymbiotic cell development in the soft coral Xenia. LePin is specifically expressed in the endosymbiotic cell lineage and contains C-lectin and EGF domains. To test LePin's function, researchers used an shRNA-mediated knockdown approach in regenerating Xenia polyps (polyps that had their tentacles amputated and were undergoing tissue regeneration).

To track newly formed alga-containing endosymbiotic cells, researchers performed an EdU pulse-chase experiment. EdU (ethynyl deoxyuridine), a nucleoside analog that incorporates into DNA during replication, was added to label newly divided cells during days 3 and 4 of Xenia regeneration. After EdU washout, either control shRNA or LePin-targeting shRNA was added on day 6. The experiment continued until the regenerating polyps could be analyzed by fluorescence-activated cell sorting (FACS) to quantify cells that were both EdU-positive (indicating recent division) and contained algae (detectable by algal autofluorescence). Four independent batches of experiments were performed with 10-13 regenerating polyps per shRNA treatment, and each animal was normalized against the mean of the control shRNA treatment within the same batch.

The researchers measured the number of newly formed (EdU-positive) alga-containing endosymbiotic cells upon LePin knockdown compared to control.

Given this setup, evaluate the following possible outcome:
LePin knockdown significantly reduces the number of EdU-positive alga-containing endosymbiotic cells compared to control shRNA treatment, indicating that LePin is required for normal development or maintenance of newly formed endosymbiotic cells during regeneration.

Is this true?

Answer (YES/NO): YES